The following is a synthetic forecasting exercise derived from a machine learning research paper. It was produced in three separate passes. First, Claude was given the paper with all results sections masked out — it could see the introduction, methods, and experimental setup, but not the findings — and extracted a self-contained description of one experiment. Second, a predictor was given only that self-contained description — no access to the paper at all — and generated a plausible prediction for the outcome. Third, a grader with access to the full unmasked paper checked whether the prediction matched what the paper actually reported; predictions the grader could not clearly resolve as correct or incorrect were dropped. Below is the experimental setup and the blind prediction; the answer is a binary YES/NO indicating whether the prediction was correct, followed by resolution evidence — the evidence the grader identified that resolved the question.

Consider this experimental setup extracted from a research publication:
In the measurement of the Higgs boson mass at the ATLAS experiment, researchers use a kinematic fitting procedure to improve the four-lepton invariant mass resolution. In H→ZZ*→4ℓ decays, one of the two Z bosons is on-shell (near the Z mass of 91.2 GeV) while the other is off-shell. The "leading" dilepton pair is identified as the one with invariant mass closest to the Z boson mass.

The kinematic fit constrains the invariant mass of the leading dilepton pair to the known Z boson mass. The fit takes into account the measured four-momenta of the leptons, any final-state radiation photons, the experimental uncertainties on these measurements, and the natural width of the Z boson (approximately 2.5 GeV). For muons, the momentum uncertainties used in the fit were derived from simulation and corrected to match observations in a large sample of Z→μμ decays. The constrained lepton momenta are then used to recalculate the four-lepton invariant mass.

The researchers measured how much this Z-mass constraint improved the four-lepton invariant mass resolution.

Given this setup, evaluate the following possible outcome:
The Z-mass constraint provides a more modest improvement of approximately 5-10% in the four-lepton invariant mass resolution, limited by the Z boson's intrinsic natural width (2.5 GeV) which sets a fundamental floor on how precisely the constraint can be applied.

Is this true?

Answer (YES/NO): NO